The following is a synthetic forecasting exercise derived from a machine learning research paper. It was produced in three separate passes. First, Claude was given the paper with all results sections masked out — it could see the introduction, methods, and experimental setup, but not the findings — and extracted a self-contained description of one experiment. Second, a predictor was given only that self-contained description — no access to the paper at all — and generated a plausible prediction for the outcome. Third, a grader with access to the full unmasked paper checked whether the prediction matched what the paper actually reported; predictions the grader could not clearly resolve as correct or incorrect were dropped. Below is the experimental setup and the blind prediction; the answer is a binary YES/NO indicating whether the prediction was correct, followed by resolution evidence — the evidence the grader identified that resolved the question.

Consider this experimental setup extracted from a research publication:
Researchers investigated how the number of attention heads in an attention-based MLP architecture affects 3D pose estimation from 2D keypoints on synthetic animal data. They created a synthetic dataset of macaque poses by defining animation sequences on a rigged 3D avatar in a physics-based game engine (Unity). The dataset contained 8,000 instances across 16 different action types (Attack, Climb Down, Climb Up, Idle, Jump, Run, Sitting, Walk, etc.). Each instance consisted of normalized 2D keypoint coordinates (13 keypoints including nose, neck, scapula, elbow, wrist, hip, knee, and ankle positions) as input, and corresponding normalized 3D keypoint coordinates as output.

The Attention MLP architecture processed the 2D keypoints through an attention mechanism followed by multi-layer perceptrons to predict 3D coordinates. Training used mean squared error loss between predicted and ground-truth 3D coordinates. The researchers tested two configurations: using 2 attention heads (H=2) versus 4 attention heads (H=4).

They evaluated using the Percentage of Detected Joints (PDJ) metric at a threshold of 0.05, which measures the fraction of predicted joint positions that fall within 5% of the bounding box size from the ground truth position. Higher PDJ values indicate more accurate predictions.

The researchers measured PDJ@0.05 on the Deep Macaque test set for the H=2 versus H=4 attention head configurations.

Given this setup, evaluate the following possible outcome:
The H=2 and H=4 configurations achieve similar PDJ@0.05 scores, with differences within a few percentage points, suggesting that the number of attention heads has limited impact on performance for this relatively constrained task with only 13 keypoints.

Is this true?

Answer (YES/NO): NO